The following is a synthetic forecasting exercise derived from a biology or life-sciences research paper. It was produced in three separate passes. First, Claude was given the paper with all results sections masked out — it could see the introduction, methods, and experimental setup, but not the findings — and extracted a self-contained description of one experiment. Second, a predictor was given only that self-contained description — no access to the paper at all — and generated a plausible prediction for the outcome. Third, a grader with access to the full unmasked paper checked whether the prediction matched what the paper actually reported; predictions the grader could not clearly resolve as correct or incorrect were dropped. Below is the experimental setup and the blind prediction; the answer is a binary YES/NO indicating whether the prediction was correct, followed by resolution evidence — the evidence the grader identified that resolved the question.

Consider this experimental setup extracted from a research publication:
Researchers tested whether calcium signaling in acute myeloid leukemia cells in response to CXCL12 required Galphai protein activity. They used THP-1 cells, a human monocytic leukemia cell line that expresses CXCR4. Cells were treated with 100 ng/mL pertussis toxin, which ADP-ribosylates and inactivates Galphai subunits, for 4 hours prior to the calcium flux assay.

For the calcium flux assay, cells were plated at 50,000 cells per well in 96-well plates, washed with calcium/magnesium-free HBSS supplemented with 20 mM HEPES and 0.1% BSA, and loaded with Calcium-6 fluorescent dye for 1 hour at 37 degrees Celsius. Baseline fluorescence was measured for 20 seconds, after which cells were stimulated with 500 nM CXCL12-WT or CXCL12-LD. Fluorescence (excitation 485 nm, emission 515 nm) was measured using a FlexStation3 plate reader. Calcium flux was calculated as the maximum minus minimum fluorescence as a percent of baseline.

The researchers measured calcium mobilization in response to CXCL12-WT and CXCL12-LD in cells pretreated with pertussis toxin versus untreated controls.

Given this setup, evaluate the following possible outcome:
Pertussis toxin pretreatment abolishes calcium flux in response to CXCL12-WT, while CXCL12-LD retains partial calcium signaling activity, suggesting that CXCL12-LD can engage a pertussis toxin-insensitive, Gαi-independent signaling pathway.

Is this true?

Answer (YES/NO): NO